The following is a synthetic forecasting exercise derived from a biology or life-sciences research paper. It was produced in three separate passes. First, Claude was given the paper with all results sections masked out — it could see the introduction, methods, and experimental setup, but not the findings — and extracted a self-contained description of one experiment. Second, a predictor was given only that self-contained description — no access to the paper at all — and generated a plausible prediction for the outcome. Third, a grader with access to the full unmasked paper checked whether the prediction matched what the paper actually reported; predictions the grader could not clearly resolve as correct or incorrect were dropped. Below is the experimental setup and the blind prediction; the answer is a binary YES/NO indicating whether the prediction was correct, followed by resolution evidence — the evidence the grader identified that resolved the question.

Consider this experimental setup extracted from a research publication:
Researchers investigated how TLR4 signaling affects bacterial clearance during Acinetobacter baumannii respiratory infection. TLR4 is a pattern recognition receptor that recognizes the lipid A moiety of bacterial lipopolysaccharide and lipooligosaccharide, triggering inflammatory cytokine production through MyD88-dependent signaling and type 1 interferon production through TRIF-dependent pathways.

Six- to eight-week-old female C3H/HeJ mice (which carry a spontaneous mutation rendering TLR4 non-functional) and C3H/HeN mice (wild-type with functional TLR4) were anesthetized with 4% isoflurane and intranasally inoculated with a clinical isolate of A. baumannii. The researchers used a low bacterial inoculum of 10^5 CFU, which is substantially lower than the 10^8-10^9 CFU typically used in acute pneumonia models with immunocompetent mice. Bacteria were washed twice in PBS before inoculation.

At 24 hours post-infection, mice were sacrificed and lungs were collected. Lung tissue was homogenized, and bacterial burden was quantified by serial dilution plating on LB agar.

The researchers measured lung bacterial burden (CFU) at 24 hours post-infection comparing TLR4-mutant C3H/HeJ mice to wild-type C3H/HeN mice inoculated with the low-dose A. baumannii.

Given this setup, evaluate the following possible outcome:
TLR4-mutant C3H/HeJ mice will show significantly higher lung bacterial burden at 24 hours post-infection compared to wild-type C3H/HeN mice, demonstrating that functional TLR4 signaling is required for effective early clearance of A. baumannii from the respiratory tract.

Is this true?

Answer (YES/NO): YES